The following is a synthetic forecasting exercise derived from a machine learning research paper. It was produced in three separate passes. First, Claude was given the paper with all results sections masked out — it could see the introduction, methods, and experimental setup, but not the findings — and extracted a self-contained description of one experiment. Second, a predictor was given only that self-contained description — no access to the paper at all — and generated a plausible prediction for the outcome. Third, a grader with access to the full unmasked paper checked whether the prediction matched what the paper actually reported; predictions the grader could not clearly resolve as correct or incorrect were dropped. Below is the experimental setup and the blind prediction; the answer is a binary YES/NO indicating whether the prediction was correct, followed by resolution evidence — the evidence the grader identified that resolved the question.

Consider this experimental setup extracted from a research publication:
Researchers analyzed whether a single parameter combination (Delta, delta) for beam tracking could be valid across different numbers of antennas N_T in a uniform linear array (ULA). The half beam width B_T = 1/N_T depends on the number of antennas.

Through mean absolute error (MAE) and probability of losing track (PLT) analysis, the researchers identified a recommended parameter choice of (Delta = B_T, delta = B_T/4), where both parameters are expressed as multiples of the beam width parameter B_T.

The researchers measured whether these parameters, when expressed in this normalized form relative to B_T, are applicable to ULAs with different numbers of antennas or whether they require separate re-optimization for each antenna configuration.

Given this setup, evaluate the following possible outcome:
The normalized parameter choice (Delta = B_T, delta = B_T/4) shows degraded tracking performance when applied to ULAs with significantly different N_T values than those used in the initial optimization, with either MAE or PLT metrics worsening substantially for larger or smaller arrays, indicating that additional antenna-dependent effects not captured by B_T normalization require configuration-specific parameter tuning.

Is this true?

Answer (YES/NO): NO